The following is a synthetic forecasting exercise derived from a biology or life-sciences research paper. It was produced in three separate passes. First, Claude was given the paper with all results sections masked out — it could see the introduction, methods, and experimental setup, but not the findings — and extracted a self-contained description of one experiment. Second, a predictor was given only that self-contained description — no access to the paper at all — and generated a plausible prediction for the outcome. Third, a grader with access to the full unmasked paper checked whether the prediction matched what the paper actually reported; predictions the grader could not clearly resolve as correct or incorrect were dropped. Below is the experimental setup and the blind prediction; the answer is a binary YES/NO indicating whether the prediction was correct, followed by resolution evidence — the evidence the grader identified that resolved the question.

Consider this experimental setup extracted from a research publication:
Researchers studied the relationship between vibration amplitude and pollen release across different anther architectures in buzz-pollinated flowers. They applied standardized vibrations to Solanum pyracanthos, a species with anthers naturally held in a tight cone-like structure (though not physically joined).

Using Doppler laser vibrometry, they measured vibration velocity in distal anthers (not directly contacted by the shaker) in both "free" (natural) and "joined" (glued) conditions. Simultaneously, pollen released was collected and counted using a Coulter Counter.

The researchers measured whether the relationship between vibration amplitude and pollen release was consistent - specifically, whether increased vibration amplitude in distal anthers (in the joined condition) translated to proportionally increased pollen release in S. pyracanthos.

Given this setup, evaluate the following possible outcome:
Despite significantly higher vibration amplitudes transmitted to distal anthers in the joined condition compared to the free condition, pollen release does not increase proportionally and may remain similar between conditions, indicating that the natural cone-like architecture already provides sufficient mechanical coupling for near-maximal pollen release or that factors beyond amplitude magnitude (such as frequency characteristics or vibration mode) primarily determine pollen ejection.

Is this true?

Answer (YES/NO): YES